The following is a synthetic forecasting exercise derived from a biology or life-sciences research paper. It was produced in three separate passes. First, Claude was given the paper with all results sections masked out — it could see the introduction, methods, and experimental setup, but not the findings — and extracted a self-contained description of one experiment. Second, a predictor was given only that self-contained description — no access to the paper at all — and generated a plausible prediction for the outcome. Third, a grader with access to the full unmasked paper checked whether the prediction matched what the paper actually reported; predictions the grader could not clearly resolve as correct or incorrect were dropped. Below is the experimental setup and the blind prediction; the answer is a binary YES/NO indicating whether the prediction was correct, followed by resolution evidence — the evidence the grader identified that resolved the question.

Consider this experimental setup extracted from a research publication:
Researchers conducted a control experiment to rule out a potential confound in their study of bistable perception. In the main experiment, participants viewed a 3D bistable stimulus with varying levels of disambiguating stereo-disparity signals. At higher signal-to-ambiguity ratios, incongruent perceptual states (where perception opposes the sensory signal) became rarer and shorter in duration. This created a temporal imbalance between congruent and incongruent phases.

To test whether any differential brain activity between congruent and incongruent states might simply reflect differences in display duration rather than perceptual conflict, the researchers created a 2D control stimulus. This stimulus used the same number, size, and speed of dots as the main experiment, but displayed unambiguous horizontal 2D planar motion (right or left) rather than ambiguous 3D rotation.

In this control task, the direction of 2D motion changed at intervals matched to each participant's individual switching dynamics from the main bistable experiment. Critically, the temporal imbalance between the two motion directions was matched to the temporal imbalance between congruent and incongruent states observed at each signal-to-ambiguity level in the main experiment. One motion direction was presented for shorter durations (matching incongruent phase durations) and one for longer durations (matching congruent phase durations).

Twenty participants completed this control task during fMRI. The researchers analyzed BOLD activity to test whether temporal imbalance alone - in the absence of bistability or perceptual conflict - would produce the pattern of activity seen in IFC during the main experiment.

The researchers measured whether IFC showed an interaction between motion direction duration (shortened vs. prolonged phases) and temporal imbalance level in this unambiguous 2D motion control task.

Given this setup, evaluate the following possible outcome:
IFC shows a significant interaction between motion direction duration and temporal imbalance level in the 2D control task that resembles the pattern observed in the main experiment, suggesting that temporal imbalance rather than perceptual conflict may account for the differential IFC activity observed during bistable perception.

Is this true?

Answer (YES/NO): NO